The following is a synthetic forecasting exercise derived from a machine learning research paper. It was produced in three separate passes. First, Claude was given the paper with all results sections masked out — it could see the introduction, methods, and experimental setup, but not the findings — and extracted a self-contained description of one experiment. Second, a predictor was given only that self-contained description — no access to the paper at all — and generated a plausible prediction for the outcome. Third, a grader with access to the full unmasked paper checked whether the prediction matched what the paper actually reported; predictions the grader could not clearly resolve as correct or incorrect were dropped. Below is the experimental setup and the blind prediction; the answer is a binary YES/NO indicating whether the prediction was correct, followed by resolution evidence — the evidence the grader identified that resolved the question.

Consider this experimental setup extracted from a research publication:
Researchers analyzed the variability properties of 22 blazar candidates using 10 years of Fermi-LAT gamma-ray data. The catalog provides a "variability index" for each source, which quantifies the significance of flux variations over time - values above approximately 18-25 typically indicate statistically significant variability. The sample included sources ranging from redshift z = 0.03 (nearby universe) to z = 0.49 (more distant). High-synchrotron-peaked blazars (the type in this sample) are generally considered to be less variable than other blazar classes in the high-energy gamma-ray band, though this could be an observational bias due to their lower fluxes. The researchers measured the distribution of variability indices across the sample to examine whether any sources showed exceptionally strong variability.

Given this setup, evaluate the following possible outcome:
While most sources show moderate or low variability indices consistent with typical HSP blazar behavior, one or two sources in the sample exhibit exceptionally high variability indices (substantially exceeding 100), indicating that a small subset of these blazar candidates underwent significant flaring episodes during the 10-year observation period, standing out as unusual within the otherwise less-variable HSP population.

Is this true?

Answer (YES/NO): NO